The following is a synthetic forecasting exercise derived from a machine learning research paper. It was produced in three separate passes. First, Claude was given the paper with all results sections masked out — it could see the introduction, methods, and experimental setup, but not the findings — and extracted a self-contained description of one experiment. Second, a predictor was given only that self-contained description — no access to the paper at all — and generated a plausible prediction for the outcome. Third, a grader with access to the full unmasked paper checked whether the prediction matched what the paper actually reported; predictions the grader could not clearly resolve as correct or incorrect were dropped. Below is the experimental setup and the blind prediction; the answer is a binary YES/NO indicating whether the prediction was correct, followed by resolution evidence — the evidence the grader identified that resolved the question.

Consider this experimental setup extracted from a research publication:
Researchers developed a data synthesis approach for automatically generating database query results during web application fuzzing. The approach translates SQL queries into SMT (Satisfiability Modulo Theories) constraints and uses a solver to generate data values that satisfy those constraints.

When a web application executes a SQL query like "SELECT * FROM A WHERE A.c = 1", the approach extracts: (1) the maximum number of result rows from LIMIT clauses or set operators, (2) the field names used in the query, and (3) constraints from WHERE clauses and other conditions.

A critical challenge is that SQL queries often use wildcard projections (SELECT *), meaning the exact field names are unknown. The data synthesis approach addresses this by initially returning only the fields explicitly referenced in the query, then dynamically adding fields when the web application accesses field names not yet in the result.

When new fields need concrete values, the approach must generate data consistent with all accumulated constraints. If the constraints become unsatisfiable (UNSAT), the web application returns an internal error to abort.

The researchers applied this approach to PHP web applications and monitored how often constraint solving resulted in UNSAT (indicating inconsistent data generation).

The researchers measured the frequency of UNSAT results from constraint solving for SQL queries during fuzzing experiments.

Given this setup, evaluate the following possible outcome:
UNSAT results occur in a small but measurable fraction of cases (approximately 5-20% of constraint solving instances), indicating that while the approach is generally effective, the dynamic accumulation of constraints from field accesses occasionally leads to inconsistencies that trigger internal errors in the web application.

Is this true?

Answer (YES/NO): NO